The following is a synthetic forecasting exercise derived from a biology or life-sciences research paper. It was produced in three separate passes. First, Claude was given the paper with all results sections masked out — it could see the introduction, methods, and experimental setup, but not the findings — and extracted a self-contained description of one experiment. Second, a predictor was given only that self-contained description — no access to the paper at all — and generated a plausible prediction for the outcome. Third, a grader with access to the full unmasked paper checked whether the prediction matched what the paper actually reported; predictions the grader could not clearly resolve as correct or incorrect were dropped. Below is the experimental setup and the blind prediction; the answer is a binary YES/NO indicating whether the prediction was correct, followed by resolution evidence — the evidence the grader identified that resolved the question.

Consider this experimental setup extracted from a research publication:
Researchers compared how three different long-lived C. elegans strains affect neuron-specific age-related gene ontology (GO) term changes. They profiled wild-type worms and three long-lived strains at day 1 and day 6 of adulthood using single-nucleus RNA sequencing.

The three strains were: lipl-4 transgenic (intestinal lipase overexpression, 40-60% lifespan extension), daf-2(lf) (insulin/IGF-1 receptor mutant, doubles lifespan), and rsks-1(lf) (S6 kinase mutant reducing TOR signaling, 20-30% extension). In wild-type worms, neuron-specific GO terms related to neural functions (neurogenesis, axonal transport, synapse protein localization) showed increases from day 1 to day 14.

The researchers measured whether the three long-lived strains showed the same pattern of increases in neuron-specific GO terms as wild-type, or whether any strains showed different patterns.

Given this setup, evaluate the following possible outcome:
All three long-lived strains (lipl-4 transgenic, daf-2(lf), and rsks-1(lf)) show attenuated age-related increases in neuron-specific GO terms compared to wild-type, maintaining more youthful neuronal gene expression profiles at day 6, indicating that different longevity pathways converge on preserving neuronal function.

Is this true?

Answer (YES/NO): NO